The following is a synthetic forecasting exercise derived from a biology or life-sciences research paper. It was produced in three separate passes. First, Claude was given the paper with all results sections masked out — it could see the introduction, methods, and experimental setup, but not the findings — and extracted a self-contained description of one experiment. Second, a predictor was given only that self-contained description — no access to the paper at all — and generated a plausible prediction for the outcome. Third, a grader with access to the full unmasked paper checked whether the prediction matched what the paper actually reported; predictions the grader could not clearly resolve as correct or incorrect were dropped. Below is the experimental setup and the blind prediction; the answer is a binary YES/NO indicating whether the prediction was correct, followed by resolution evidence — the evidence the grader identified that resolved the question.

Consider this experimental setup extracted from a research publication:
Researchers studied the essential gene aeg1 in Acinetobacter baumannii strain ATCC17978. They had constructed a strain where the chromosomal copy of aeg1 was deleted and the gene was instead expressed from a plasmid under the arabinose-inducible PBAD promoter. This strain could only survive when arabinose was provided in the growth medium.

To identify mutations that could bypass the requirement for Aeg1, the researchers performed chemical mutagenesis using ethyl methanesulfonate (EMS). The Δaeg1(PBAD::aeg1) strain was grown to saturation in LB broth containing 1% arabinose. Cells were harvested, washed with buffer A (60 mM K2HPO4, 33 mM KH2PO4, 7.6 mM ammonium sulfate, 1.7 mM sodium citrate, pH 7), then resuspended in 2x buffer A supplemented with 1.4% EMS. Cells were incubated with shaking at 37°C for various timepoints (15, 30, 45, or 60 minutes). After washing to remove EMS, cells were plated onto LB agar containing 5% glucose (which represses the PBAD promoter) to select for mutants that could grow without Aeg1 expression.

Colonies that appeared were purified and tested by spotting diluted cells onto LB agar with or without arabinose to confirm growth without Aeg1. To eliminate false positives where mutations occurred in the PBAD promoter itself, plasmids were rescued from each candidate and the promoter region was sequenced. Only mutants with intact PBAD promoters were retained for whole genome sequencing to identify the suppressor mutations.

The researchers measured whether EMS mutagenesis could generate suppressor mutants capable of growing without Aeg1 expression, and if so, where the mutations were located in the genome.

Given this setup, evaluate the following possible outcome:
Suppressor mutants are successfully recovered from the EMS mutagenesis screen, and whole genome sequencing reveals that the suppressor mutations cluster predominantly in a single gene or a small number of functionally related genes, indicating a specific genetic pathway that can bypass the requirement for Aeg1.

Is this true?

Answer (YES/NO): YES